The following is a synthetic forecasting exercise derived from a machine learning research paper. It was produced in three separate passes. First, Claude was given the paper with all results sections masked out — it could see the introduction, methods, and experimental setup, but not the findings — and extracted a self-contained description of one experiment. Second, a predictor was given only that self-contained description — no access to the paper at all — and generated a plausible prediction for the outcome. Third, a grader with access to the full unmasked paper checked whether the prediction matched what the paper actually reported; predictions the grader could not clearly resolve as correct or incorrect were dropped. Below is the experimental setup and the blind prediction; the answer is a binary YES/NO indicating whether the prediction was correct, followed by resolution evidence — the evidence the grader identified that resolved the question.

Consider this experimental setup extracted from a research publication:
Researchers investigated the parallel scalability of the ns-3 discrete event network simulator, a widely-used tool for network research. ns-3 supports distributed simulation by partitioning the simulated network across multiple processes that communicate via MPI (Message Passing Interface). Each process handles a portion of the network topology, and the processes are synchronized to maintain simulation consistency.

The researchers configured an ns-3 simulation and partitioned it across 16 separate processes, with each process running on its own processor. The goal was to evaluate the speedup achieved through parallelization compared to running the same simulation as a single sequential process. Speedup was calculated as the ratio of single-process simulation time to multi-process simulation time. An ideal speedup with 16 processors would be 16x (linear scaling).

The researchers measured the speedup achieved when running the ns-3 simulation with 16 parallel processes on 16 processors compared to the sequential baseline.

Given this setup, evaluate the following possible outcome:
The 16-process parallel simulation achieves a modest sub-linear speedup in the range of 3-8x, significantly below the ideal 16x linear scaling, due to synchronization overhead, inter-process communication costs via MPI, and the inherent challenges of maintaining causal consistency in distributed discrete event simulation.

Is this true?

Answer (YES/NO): YES